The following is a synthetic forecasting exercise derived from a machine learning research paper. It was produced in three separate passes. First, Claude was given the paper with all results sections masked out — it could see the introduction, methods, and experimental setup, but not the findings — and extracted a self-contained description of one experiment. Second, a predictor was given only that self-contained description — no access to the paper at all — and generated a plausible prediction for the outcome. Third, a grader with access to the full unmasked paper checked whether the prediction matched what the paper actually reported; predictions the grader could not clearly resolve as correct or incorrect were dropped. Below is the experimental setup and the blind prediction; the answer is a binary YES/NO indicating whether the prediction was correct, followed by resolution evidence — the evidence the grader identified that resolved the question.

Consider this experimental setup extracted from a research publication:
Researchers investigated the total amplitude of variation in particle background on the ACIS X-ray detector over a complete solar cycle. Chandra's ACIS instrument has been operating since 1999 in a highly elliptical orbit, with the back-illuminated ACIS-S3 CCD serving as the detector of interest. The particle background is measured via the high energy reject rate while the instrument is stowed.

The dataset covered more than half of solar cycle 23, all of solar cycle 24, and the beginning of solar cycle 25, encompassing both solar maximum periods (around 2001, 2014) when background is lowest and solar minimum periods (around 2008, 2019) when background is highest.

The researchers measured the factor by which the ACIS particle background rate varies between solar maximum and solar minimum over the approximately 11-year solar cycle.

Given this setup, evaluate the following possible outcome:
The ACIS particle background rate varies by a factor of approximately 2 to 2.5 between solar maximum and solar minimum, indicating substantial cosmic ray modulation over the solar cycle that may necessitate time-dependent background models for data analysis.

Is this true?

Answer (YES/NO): NO